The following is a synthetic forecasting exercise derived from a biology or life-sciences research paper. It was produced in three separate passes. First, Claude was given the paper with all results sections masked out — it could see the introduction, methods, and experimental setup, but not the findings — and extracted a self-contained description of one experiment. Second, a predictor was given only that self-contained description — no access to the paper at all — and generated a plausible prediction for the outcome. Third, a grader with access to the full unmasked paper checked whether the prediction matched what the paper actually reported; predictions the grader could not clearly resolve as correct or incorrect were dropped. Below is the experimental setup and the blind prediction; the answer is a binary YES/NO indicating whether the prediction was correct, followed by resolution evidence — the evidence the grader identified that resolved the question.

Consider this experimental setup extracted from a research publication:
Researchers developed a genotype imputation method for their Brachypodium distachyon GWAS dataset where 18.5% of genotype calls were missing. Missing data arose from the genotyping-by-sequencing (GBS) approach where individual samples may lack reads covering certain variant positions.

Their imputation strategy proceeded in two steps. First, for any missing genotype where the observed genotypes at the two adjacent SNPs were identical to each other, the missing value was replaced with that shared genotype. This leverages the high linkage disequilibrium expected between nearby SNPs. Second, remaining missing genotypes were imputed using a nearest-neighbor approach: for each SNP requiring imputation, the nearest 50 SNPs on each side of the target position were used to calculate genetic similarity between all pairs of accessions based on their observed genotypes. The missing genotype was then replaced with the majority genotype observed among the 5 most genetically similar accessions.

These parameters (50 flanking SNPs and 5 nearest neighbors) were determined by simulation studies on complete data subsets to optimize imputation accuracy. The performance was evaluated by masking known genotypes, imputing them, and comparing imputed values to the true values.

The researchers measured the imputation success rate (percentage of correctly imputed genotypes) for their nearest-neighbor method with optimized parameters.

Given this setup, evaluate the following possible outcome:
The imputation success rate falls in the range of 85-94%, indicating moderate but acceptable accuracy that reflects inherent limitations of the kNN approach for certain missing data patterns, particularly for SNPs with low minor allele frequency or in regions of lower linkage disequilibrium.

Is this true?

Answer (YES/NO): NO